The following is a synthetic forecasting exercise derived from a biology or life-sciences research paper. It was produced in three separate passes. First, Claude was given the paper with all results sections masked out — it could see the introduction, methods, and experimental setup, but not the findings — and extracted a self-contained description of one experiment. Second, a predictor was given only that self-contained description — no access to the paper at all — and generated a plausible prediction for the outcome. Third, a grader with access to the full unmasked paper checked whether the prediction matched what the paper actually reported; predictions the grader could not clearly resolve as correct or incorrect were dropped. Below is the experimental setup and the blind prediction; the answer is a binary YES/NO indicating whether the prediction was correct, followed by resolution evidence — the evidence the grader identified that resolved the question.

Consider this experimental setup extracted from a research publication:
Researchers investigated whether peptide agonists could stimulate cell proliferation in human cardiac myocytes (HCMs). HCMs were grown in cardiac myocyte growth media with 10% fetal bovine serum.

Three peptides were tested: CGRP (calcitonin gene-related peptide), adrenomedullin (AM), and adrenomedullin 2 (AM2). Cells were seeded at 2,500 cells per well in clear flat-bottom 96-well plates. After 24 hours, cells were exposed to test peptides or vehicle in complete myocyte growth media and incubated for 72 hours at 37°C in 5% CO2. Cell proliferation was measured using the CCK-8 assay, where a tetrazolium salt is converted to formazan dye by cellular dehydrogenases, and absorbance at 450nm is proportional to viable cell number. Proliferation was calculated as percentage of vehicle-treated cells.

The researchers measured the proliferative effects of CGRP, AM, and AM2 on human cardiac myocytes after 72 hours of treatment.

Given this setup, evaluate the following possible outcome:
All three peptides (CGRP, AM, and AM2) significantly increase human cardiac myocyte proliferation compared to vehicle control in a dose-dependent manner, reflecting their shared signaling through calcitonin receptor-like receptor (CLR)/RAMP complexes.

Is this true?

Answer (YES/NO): YES